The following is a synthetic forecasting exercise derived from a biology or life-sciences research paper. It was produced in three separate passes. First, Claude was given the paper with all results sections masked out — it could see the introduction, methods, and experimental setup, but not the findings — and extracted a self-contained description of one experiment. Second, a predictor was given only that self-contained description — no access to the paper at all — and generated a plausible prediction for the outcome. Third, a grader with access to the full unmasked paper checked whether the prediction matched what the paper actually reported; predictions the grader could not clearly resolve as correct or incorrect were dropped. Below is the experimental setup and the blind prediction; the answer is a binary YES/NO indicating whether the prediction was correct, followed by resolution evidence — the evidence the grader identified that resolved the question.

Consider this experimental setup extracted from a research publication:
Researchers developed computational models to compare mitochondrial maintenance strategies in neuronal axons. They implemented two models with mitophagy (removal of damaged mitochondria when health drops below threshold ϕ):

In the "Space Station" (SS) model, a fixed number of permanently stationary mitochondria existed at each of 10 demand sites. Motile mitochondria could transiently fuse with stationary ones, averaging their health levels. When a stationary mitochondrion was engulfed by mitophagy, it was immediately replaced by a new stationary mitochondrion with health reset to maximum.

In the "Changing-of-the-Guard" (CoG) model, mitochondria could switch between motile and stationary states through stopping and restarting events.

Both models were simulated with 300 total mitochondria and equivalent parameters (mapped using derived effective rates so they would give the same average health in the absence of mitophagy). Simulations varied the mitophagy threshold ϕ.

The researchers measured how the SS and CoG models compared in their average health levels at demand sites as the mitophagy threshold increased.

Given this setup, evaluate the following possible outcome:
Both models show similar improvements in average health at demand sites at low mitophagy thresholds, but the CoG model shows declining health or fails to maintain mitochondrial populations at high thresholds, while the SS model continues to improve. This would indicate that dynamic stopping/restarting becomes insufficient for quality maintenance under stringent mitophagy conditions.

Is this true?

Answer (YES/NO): NO